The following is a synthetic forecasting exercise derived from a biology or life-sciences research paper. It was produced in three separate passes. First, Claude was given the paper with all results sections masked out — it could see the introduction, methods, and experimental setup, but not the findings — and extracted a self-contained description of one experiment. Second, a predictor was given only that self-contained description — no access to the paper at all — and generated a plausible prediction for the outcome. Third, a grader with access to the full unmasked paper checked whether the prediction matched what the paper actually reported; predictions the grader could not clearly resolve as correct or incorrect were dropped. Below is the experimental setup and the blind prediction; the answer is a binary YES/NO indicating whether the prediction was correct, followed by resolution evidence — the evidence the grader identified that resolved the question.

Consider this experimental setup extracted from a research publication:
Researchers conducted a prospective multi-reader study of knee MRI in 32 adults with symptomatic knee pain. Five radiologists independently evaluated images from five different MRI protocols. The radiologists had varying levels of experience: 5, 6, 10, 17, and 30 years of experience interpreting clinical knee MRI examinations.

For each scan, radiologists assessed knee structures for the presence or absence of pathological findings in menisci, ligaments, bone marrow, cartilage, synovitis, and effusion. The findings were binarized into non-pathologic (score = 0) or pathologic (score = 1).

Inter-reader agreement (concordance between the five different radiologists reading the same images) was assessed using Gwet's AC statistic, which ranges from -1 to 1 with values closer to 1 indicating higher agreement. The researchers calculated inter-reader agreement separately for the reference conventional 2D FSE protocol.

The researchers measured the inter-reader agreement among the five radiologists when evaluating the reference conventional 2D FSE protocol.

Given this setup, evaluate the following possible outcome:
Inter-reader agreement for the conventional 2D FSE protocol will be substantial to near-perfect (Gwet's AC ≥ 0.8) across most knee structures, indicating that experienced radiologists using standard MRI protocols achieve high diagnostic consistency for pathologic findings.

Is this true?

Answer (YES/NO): NO